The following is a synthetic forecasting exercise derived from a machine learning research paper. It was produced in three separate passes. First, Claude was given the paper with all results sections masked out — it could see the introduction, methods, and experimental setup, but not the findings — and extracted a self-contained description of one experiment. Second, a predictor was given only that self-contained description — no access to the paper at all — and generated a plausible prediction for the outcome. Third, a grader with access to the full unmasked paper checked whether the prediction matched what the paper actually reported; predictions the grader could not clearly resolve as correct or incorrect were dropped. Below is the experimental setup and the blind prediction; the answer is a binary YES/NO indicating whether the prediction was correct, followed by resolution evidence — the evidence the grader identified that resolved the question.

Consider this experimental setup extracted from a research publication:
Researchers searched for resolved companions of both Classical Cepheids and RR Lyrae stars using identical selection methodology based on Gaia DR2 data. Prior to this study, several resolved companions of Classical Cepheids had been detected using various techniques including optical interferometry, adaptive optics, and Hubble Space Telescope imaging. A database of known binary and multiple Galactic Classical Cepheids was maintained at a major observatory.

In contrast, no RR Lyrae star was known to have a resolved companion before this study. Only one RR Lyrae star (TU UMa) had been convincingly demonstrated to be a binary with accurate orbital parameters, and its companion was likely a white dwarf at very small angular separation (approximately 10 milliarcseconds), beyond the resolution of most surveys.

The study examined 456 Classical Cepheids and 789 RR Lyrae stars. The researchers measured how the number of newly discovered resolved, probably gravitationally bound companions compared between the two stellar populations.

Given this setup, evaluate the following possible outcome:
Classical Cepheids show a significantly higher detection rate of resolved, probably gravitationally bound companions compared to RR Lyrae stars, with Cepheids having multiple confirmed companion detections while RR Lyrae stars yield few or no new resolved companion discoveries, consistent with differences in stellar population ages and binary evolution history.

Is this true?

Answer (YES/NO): YES